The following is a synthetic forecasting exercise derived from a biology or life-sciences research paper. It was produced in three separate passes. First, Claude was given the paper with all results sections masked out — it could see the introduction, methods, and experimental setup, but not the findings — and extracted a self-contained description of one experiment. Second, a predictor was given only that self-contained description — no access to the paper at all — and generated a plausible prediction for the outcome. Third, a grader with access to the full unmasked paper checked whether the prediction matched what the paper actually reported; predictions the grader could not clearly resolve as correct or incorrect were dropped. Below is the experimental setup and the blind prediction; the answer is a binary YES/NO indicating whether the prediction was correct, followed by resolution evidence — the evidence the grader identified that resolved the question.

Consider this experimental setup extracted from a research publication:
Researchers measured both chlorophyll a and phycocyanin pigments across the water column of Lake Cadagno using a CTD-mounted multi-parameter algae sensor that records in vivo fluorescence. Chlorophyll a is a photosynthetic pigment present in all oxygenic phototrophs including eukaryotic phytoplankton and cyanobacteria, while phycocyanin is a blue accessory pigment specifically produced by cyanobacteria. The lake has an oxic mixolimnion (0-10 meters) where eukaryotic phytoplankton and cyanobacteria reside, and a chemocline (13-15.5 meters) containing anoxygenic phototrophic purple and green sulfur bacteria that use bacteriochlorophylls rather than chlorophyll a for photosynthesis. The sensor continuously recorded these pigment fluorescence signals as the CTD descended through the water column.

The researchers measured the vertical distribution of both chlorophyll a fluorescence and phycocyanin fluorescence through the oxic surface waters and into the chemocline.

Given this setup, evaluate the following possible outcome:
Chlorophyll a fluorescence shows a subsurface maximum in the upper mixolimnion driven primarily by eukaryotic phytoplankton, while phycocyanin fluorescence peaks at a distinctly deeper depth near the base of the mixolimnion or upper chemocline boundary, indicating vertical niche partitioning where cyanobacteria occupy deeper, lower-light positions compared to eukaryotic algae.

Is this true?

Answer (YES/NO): NO